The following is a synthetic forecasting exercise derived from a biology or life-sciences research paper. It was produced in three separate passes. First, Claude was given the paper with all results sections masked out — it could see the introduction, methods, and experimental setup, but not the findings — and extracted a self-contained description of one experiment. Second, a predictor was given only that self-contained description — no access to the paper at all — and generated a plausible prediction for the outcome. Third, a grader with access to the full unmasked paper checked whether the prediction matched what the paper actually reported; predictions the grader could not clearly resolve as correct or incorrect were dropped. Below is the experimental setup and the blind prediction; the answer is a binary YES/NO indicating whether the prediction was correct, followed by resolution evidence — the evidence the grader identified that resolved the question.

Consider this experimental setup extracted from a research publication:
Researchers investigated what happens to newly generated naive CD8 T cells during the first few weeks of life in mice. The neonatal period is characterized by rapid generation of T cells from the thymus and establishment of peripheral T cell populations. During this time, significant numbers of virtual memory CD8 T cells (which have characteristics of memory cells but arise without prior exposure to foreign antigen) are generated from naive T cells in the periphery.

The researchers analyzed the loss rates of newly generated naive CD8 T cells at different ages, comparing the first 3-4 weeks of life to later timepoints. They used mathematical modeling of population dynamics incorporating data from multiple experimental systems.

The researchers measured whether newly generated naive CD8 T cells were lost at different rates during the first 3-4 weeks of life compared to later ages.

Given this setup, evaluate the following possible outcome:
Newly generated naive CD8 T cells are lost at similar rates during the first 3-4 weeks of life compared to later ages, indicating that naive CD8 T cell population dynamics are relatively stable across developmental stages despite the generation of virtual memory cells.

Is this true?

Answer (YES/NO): NO